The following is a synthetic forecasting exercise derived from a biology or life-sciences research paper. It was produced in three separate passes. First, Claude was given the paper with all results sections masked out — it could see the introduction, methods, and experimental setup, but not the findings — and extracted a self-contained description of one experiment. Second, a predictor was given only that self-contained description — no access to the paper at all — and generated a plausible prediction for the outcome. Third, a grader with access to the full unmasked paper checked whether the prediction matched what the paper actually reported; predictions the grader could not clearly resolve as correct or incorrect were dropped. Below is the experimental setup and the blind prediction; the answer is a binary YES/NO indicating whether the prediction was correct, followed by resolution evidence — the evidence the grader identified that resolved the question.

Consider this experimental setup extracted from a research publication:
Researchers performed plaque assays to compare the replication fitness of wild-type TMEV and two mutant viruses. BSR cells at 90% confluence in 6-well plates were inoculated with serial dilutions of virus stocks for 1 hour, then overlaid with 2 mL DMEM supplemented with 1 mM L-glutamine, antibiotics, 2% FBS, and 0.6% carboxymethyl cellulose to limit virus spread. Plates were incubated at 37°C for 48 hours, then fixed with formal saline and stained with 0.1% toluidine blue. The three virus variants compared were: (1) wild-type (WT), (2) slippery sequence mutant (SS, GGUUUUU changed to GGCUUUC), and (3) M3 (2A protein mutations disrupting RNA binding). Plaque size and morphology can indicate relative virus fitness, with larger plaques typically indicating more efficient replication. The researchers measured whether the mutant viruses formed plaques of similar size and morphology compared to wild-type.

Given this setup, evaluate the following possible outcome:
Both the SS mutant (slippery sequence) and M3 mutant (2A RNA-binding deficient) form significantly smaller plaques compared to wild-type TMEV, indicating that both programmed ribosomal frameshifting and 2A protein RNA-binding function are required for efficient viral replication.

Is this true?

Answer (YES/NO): YES